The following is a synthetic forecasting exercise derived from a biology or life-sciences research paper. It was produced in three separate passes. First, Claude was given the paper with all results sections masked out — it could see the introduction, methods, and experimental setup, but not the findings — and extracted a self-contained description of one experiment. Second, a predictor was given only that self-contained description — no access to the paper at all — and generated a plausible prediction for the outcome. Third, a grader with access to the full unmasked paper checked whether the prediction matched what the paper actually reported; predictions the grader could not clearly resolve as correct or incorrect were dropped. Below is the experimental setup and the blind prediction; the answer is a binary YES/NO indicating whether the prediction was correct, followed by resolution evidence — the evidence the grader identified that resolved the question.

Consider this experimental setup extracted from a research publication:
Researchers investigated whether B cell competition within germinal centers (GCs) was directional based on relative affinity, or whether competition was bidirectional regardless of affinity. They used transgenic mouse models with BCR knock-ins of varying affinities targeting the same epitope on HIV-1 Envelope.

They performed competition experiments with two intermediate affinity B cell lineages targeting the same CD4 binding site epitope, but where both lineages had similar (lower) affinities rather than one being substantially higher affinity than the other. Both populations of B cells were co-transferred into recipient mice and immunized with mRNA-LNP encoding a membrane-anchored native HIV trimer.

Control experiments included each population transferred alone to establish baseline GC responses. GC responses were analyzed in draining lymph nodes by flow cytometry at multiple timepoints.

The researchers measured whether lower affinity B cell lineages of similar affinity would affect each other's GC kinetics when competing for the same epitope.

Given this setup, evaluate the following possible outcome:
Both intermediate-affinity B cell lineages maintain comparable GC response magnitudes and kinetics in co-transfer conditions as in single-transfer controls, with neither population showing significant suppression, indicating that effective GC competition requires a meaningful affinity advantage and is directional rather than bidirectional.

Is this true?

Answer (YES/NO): YES